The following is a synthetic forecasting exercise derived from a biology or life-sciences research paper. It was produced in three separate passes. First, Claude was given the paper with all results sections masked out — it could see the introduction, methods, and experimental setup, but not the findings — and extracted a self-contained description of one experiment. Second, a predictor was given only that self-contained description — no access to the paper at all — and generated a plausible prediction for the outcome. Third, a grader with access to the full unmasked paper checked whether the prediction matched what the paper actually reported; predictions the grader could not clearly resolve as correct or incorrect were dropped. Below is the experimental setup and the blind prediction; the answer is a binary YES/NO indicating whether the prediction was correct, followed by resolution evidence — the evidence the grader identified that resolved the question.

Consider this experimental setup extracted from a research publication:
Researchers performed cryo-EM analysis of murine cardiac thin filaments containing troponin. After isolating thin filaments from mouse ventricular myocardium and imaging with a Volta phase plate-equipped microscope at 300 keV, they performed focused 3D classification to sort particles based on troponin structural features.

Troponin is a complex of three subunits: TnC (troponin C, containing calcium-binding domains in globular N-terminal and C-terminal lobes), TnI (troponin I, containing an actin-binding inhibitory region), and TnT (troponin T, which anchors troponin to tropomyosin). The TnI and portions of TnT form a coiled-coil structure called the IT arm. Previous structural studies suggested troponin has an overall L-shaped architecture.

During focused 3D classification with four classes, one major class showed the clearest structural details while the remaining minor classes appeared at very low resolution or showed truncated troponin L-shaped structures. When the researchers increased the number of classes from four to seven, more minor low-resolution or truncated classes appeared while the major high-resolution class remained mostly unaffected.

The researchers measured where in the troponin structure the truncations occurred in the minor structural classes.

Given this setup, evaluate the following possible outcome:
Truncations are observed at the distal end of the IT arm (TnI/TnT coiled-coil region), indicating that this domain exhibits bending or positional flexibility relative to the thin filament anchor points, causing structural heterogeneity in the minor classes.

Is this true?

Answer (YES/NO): NO